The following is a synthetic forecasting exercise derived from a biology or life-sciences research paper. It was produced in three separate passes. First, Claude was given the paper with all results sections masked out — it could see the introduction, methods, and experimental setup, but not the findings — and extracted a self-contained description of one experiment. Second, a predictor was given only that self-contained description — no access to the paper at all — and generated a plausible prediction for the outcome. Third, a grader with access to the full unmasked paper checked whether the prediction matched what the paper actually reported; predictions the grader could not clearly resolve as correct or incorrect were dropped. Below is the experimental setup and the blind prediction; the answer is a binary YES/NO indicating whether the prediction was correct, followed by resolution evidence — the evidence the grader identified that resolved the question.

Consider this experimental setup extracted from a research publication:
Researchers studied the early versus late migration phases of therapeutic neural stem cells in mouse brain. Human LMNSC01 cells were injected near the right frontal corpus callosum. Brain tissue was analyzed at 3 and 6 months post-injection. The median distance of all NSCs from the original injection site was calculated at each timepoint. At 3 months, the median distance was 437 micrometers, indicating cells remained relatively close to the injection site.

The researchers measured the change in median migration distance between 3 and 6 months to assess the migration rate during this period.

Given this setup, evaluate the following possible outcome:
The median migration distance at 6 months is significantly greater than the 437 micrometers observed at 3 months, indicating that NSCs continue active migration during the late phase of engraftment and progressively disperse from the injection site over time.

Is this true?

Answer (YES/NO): YES